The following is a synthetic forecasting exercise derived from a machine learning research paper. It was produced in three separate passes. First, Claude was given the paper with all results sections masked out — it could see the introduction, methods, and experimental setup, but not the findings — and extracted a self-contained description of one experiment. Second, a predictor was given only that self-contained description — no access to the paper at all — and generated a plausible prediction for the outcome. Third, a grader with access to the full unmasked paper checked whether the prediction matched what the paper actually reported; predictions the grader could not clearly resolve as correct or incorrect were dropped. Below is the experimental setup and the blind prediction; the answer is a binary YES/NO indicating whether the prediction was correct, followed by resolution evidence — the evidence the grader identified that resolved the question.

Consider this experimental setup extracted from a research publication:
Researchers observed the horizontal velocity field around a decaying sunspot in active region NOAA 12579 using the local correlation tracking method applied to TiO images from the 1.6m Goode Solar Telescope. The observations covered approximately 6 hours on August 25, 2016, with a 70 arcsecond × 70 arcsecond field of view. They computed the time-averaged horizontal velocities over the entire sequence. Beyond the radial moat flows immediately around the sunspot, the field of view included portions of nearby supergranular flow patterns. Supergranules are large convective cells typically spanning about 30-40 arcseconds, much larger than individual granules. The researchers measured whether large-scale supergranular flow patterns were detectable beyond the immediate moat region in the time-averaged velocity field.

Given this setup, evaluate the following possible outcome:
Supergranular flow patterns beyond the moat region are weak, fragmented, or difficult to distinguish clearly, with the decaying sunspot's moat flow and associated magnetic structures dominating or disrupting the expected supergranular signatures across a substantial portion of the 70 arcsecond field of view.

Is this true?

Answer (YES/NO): NO